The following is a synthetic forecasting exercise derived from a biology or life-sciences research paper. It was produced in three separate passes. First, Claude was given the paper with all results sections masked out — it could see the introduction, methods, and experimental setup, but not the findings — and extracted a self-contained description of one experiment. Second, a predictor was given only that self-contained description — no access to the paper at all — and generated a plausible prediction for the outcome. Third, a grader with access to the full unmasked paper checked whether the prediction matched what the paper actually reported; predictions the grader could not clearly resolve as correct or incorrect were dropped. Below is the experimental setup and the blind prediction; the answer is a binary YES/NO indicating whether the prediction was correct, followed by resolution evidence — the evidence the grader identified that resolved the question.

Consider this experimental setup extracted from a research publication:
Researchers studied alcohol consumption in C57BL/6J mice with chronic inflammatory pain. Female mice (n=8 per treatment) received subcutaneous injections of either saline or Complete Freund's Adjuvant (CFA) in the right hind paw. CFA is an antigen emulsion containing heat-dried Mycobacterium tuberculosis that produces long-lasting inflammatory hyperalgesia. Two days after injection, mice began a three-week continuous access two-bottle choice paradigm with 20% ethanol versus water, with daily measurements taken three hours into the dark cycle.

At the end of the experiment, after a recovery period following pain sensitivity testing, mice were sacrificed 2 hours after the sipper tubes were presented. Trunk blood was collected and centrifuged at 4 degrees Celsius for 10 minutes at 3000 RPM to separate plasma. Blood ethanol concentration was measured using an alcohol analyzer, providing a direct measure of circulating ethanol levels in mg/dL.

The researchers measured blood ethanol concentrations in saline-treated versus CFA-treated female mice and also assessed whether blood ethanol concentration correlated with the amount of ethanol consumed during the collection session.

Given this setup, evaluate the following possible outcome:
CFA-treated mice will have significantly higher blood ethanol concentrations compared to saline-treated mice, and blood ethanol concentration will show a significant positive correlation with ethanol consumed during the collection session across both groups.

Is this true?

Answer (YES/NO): NO